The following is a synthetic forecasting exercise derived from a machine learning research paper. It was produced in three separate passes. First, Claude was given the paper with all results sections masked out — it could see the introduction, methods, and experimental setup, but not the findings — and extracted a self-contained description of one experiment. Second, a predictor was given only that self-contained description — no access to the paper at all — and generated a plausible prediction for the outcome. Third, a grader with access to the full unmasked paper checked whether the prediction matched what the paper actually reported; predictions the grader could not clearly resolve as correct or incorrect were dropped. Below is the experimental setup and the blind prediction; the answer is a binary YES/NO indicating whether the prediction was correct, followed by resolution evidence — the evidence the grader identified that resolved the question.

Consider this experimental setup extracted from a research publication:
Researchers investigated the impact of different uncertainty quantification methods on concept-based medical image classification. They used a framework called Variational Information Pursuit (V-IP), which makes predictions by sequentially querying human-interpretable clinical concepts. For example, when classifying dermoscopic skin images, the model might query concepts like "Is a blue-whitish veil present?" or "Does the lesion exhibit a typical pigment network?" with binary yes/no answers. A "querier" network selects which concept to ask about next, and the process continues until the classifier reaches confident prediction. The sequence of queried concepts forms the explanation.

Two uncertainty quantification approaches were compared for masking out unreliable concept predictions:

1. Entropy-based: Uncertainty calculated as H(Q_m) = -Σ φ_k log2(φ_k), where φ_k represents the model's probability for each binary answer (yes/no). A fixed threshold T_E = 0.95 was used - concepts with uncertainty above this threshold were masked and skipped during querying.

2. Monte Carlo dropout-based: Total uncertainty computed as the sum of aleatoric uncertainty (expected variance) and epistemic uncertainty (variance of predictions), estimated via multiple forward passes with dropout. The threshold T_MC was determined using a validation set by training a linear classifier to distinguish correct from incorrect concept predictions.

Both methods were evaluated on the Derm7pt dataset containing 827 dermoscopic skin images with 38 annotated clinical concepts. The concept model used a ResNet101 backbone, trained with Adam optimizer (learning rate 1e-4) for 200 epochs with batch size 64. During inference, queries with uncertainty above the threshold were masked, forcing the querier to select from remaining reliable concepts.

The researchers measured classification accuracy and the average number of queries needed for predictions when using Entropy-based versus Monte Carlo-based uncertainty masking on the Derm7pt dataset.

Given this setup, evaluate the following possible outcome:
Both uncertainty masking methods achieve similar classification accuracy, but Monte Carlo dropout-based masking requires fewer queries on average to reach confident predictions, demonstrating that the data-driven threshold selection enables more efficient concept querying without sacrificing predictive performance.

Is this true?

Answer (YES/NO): NO